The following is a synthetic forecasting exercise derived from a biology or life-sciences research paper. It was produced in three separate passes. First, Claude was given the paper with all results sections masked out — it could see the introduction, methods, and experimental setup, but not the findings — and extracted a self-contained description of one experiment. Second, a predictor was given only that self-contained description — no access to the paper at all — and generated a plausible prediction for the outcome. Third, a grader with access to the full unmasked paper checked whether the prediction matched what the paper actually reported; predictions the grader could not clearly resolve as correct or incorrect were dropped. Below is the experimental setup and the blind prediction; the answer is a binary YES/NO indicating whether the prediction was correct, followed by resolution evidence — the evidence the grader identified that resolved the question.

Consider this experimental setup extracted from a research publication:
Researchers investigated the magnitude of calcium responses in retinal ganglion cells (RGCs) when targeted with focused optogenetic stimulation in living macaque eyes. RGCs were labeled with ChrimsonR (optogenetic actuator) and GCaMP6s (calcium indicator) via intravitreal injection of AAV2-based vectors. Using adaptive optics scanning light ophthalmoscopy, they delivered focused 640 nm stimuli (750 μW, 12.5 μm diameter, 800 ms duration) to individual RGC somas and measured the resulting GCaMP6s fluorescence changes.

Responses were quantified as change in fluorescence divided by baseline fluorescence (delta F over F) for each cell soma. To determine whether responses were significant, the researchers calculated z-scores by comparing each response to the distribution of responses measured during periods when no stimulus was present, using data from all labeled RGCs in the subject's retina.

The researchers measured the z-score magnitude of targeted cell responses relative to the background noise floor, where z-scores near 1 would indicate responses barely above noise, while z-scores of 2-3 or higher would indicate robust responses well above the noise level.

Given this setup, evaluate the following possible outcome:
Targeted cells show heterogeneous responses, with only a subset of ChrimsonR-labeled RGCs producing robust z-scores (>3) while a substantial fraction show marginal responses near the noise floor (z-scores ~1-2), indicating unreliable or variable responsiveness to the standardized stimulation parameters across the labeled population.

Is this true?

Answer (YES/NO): NO